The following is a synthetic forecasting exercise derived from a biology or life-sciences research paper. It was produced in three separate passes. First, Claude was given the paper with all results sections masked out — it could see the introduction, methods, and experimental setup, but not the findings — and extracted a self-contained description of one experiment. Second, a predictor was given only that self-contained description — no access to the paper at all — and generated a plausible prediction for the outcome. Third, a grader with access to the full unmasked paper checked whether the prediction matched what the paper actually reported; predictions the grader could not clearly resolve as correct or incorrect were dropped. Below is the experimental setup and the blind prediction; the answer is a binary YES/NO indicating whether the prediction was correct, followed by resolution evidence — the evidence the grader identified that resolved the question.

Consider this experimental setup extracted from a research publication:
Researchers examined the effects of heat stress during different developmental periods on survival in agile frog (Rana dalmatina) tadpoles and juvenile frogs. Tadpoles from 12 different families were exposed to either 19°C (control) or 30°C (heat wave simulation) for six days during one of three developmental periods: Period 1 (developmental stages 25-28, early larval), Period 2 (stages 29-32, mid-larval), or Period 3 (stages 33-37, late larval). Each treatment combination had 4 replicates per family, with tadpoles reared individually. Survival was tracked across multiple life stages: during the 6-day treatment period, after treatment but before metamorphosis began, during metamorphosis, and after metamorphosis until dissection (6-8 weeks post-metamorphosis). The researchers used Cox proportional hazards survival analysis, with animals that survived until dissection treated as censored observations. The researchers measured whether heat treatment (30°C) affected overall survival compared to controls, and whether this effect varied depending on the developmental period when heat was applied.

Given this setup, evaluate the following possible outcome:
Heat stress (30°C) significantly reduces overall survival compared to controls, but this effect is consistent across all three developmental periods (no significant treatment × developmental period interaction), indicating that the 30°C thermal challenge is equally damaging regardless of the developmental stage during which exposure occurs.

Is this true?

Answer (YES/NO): YES